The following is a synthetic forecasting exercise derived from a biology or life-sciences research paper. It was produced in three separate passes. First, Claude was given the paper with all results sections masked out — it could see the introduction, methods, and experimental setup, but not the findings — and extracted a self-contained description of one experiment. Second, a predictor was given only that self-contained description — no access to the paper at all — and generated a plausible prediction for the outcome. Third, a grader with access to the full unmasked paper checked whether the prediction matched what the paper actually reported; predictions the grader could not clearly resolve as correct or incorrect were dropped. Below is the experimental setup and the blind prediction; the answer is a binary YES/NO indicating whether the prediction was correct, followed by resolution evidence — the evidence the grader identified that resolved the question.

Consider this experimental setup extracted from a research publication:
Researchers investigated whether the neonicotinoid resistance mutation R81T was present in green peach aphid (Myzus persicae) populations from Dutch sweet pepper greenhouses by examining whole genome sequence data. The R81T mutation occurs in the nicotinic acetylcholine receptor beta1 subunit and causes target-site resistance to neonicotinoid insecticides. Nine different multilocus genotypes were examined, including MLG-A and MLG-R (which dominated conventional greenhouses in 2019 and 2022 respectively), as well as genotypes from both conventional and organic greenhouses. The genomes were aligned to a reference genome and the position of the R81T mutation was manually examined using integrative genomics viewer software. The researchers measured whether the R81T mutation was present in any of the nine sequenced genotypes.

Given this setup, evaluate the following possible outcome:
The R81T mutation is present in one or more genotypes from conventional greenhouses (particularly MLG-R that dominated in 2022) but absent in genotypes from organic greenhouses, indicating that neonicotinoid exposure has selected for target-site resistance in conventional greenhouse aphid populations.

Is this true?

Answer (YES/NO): YES